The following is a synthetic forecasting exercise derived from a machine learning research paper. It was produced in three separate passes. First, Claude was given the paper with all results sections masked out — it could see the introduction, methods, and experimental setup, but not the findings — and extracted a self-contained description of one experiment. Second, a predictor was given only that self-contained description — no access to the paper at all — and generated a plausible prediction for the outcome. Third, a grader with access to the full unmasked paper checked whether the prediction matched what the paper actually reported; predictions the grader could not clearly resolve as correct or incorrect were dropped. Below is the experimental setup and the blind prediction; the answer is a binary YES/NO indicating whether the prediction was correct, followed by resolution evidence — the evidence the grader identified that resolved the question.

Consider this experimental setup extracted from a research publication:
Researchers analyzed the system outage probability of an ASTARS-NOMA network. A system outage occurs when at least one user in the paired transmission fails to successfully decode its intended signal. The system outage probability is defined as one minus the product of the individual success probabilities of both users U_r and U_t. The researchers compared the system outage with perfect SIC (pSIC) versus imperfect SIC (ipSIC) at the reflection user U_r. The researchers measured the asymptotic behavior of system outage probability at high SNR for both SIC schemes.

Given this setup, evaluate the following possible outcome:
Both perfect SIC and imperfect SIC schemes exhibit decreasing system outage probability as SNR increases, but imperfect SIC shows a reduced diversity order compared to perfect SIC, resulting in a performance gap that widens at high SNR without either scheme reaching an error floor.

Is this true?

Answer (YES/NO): NO